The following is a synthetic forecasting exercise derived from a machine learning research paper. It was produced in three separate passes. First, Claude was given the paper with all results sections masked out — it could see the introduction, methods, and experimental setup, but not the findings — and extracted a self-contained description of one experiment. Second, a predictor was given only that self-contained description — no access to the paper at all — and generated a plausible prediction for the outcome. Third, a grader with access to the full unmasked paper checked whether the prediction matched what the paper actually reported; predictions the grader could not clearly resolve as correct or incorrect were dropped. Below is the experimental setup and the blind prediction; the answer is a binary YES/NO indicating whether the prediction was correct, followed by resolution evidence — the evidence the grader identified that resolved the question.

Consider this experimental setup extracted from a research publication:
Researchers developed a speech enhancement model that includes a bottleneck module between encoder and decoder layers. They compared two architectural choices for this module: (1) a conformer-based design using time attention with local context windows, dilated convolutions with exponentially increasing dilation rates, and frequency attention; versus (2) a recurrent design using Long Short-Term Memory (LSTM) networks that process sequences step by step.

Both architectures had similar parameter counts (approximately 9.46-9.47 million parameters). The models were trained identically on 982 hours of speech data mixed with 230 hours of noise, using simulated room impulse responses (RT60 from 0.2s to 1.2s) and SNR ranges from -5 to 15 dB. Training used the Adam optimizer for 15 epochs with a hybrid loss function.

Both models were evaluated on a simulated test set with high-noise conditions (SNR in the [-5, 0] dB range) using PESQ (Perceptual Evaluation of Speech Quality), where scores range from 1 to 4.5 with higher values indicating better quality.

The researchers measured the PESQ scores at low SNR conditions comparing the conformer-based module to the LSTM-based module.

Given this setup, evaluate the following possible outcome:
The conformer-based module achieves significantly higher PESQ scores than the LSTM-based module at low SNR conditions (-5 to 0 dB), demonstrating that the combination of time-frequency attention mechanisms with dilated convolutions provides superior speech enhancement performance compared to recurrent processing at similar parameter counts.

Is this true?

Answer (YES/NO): NO